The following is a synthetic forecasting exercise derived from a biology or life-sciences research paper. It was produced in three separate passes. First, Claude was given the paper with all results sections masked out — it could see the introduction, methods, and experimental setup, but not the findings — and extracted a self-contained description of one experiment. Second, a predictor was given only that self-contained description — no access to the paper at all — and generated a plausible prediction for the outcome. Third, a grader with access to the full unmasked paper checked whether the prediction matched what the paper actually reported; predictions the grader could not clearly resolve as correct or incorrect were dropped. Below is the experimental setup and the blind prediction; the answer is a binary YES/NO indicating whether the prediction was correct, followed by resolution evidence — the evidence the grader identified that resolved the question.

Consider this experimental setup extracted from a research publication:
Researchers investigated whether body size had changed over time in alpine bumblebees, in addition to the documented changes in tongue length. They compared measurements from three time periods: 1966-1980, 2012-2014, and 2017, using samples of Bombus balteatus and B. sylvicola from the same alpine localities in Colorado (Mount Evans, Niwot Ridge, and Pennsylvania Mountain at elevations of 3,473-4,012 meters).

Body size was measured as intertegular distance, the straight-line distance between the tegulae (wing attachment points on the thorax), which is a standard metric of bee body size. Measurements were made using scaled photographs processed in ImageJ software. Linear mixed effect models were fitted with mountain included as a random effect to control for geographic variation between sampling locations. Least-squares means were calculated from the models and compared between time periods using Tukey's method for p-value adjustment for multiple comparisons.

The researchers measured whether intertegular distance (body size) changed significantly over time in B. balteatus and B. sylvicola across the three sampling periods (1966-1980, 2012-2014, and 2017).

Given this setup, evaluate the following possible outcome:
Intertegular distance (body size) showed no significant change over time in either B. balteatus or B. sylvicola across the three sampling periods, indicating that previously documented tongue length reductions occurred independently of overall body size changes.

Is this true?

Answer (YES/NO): NO